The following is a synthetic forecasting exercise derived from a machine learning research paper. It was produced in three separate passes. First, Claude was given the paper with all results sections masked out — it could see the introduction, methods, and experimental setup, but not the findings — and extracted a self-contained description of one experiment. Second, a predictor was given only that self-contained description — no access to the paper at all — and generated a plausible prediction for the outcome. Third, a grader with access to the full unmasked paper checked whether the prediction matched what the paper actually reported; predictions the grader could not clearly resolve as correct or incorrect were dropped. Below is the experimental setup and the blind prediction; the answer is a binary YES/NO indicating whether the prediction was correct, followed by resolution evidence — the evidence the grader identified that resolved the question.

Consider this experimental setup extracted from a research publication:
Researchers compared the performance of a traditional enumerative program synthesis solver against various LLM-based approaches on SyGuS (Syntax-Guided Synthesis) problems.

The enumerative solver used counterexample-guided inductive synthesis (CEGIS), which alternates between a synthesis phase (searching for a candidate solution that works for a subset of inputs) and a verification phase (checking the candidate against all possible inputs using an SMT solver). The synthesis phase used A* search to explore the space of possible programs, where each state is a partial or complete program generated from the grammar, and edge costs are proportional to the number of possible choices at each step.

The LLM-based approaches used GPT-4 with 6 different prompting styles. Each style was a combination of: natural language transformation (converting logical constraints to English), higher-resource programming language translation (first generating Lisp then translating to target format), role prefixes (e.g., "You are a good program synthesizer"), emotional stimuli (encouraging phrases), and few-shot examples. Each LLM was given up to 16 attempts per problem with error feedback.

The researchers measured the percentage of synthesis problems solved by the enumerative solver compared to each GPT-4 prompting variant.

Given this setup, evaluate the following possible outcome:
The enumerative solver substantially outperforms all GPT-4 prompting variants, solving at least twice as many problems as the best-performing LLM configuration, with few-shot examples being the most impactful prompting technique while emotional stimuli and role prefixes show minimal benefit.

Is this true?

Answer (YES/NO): NO